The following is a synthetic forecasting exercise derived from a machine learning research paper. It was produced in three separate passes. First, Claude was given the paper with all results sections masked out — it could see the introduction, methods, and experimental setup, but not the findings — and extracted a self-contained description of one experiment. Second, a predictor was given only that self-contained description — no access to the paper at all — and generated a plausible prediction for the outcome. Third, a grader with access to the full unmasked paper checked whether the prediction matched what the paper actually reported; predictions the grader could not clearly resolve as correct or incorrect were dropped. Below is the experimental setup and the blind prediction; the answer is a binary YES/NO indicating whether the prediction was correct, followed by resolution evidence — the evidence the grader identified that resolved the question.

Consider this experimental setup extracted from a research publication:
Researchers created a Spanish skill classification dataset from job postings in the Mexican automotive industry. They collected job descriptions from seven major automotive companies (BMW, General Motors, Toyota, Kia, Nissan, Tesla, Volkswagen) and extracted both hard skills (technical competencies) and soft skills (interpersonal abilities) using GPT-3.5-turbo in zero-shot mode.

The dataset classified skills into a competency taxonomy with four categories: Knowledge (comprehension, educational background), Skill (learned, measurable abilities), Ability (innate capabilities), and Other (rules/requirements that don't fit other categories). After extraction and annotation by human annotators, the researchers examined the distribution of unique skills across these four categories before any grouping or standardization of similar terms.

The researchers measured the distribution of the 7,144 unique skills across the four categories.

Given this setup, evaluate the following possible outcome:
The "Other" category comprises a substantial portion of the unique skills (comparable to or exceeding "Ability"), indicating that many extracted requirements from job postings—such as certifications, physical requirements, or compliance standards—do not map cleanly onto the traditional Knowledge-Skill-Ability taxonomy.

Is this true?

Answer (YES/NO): YES